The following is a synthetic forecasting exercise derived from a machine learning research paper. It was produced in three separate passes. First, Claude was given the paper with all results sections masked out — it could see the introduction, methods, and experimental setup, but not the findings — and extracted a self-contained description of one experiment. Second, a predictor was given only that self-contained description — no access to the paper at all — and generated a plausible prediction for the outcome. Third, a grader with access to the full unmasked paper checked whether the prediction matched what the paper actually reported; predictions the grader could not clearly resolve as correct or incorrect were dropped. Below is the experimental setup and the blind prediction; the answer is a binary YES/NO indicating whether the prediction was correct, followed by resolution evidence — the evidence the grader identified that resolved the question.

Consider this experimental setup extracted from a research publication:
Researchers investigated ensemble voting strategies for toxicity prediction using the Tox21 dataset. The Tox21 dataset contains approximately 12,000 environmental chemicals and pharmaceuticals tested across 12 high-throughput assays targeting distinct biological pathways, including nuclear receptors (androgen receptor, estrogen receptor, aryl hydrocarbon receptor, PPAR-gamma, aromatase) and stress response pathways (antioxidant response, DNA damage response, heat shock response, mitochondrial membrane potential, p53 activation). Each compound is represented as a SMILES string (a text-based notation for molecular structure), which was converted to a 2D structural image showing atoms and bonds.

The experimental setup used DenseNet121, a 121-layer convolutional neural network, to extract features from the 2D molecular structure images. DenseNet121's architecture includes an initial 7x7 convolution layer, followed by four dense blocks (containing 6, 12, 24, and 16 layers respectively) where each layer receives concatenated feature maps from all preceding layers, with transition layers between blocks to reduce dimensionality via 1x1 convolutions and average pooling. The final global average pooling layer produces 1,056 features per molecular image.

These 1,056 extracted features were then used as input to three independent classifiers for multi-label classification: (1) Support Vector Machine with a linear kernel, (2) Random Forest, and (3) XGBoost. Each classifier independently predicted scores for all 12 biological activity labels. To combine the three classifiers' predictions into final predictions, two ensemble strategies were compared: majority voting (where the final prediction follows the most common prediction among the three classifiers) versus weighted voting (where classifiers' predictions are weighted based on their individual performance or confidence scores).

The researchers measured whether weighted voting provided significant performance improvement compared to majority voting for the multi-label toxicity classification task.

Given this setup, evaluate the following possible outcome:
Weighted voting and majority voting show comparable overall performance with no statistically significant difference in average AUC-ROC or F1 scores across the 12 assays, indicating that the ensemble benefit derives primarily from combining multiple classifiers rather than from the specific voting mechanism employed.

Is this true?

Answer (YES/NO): NO